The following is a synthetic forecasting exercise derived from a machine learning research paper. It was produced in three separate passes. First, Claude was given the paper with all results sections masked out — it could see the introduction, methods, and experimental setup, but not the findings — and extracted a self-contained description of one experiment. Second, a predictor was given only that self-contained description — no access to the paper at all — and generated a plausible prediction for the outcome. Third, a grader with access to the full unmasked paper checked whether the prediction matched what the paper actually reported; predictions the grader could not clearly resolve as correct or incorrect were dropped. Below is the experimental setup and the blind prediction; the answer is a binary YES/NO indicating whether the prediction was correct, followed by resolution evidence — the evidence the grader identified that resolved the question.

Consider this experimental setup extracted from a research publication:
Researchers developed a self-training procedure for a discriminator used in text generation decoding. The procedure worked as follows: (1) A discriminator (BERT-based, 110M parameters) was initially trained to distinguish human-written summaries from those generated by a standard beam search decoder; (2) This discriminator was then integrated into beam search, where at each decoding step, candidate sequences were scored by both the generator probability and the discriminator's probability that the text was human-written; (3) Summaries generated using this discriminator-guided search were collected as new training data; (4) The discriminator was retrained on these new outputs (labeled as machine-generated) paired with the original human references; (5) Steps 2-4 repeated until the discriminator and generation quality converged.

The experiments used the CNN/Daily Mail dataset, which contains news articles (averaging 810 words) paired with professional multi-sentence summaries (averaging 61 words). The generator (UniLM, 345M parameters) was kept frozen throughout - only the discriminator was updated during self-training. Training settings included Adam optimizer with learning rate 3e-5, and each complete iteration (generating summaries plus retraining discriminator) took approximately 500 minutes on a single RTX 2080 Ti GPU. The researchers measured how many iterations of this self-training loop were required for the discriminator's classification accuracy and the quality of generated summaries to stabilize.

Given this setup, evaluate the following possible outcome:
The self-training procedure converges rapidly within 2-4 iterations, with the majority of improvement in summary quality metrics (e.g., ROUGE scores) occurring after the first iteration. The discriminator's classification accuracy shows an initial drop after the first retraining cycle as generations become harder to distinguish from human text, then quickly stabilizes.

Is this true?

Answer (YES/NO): NO